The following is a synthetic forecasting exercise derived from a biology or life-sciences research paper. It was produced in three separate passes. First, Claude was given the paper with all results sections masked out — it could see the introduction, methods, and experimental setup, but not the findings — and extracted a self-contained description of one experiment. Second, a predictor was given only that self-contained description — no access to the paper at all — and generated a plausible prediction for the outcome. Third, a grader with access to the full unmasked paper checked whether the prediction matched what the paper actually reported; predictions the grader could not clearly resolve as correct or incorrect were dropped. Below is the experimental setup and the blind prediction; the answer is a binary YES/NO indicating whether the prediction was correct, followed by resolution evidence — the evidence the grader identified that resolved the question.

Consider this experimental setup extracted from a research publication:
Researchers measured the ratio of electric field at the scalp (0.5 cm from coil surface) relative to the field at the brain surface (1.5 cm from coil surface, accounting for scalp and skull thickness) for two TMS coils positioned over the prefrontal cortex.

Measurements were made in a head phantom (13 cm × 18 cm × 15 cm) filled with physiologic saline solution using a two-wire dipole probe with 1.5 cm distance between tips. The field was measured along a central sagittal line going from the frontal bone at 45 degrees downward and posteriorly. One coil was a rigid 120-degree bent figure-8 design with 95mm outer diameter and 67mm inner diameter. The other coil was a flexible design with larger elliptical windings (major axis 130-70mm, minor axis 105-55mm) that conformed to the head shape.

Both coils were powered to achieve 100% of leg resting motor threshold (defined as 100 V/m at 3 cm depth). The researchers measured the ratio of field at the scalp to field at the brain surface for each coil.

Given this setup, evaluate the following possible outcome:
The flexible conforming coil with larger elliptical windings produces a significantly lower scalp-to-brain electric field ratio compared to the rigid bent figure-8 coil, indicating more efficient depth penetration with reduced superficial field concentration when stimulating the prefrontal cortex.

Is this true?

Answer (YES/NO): YES